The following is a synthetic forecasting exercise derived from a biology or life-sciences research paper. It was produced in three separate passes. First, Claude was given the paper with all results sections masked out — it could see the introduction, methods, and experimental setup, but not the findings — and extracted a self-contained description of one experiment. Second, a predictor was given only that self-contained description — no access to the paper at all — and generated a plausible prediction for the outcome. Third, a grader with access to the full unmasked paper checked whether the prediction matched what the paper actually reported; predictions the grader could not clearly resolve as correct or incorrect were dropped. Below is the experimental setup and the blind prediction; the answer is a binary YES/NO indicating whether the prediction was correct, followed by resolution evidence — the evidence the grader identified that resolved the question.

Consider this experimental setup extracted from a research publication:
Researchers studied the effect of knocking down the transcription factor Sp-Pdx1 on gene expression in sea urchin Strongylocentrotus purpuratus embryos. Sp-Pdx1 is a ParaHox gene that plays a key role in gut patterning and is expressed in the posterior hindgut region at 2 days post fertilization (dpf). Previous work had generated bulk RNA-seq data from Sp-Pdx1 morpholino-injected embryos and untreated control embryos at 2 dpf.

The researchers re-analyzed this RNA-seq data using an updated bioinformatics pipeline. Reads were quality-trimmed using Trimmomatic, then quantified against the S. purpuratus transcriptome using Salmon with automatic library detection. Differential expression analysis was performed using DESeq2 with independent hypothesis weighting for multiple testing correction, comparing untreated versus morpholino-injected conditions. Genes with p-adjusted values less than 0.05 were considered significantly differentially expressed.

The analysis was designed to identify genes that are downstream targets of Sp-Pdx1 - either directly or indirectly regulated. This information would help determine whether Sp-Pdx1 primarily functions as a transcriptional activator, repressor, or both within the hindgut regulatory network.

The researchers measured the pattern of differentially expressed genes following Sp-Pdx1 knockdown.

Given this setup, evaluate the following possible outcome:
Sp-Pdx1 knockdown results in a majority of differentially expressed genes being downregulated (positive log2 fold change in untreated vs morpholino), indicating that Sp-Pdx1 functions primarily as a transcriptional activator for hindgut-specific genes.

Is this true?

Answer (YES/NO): NO